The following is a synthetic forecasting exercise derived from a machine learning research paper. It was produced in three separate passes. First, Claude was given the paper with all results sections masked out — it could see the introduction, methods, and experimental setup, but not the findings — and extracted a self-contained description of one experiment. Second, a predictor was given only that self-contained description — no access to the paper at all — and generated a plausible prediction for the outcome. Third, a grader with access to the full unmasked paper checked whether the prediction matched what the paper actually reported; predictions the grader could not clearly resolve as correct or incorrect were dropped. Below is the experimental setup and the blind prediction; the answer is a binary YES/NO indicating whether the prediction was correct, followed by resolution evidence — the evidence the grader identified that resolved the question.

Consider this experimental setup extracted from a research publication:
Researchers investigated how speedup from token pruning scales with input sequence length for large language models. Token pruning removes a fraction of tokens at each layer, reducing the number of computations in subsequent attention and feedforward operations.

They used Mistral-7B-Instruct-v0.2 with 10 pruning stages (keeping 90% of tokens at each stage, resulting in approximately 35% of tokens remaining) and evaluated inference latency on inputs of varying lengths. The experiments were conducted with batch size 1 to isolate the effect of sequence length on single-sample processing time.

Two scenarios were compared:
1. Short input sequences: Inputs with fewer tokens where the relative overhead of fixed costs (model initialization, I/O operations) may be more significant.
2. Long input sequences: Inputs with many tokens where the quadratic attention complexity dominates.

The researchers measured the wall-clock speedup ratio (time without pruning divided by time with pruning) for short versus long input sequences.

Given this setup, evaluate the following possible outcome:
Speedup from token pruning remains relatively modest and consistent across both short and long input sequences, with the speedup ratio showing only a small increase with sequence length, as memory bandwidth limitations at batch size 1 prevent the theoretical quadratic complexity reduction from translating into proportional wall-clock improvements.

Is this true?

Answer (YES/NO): NO